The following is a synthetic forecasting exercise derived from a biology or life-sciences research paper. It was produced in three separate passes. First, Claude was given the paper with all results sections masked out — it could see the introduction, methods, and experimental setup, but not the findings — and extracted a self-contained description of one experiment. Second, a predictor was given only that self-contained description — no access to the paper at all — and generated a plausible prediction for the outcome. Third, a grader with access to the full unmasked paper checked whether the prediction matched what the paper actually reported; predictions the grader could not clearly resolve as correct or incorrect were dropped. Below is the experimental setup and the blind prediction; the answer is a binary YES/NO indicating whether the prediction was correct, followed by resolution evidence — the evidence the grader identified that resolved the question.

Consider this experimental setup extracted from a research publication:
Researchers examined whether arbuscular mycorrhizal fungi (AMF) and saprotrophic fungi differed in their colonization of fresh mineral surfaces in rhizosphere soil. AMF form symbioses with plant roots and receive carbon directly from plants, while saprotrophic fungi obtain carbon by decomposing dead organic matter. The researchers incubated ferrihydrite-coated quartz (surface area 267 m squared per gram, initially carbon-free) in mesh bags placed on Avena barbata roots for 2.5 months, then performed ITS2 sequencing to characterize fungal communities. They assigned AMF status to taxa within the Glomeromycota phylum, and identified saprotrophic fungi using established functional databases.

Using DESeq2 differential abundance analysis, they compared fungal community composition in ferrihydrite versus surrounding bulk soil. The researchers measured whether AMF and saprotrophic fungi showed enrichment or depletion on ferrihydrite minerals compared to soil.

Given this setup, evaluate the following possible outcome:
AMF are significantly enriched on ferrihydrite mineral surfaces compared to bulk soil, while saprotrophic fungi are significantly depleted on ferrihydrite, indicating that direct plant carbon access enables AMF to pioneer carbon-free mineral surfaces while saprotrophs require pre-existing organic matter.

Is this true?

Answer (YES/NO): YES